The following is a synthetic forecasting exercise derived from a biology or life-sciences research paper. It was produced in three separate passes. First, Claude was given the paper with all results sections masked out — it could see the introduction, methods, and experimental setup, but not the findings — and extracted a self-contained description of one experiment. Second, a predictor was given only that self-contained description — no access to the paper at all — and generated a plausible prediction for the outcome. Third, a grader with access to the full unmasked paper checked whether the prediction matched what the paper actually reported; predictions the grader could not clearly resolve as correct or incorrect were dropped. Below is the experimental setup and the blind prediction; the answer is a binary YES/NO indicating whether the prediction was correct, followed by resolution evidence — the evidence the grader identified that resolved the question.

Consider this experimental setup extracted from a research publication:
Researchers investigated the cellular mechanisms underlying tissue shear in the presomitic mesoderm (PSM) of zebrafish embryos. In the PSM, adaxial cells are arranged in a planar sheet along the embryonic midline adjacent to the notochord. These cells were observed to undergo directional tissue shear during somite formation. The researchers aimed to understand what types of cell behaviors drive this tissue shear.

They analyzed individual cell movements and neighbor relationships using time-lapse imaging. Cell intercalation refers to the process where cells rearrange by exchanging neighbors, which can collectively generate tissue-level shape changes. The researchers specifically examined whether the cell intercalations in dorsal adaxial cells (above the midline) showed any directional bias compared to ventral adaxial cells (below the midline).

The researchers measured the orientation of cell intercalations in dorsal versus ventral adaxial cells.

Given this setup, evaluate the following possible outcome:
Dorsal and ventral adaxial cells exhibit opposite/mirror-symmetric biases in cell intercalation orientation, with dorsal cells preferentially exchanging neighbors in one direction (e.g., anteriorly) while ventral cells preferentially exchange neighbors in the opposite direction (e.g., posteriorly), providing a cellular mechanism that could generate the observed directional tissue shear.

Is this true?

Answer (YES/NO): YES